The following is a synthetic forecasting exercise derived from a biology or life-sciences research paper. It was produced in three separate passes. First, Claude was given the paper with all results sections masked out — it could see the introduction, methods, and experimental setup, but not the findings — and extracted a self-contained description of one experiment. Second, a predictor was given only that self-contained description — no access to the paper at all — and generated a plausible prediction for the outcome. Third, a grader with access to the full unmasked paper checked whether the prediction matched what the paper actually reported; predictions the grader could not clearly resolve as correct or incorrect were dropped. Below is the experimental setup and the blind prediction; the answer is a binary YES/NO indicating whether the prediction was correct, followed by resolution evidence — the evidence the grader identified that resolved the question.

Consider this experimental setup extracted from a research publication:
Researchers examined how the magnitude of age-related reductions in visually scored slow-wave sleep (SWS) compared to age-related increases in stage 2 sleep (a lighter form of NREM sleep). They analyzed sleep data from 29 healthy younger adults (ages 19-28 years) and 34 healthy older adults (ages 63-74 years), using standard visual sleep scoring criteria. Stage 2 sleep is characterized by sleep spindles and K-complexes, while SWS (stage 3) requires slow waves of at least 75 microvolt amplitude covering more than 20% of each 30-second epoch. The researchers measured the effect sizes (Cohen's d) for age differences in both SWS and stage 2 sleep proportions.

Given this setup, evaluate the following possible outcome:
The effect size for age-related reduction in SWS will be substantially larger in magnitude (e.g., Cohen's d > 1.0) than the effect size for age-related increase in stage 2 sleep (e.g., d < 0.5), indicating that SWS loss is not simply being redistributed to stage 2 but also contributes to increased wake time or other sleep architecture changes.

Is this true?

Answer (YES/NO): NO